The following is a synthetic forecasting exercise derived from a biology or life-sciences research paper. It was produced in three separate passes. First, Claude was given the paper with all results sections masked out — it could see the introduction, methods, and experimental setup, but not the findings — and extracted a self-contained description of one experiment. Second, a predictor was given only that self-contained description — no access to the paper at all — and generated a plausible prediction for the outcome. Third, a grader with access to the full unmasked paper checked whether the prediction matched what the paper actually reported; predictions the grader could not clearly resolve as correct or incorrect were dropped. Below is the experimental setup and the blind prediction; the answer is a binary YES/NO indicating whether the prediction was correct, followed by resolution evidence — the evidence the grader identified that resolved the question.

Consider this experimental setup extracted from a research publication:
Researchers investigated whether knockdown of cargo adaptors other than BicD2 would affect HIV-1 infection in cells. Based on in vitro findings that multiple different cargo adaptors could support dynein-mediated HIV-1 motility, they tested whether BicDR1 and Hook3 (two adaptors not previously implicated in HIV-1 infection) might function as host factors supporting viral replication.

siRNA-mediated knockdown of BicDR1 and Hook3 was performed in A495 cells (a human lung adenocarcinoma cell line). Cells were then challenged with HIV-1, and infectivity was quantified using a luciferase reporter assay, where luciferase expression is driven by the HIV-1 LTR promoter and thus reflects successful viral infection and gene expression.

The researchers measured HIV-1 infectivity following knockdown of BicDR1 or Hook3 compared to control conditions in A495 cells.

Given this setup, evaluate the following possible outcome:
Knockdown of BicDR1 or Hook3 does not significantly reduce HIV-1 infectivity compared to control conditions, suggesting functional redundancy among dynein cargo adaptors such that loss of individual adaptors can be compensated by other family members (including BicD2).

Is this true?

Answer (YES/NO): NO